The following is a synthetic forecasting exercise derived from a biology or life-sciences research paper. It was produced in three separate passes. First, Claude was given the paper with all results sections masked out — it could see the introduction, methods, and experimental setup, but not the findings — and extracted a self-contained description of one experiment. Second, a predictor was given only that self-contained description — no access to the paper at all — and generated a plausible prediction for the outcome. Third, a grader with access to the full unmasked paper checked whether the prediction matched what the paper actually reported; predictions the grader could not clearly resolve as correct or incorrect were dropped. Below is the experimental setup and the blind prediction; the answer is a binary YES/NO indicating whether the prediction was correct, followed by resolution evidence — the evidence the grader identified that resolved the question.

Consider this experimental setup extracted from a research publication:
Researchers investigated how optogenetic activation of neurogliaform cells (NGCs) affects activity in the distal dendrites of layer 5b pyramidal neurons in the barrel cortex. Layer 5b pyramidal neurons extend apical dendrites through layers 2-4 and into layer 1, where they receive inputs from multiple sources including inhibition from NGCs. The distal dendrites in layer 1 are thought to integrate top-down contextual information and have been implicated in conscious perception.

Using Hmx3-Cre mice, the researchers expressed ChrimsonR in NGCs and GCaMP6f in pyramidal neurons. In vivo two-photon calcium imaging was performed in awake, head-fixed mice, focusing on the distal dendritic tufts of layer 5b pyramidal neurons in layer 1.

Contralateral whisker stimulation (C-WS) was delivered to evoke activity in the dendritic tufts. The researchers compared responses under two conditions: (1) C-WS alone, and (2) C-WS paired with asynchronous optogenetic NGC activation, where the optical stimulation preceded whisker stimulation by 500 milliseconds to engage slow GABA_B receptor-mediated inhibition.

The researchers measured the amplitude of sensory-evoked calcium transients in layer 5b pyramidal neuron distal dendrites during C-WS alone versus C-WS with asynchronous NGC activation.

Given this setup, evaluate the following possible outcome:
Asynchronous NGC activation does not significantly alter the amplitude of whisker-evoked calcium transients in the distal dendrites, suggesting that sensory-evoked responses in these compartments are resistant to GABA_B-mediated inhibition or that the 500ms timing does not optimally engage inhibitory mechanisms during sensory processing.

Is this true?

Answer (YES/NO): NO